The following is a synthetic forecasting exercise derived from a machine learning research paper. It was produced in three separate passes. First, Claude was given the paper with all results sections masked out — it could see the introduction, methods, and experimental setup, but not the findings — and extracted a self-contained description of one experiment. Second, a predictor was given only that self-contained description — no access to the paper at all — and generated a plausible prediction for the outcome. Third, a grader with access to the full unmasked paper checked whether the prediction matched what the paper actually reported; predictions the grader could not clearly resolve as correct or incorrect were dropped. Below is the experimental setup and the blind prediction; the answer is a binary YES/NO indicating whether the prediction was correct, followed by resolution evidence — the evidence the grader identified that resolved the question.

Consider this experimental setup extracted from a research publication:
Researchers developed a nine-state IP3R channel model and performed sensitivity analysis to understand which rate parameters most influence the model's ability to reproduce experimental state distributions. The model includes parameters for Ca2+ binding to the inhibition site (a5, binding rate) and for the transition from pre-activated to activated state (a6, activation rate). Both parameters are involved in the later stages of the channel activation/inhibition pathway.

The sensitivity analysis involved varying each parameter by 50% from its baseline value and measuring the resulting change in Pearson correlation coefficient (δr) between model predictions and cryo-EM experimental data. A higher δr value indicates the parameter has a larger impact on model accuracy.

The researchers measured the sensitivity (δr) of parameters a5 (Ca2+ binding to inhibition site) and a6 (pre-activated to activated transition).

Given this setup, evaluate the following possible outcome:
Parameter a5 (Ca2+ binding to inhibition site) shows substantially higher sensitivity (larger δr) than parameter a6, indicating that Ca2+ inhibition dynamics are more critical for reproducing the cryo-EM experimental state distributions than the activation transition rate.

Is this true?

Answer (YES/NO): NO